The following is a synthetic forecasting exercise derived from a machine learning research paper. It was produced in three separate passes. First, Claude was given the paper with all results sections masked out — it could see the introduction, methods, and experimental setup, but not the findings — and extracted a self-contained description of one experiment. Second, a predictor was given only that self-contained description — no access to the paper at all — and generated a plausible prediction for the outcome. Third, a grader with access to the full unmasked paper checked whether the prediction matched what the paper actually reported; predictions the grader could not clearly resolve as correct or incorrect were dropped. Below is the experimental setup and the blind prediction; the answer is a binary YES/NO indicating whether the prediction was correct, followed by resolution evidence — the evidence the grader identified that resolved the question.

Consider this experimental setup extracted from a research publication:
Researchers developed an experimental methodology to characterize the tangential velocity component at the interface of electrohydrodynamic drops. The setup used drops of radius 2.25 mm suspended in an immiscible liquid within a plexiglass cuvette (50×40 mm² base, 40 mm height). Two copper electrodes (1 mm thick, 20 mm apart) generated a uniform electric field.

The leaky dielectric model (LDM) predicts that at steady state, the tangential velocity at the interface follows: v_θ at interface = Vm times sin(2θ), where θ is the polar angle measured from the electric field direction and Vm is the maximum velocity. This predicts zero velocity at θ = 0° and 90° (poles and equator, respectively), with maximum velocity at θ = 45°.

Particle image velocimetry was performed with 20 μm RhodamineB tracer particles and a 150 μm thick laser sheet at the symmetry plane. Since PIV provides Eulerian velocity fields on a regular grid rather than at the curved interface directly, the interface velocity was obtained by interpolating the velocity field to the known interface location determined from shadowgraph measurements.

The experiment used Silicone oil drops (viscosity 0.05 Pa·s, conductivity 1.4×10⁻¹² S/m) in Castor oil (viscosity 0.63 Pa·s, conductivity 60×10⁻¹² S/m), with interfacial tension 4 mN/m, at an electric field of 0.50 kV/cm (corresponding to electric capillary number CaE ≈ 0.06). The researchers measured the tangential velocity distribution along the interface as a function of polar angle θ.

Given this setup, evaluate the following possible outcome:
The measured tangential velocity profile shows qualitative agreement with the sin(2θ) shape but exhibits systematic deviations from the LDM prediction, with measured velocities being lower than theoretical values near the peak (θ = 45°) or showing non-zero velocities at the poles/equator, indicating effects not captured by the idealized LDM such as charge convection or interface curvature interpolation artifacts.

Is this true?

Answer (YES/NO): NO